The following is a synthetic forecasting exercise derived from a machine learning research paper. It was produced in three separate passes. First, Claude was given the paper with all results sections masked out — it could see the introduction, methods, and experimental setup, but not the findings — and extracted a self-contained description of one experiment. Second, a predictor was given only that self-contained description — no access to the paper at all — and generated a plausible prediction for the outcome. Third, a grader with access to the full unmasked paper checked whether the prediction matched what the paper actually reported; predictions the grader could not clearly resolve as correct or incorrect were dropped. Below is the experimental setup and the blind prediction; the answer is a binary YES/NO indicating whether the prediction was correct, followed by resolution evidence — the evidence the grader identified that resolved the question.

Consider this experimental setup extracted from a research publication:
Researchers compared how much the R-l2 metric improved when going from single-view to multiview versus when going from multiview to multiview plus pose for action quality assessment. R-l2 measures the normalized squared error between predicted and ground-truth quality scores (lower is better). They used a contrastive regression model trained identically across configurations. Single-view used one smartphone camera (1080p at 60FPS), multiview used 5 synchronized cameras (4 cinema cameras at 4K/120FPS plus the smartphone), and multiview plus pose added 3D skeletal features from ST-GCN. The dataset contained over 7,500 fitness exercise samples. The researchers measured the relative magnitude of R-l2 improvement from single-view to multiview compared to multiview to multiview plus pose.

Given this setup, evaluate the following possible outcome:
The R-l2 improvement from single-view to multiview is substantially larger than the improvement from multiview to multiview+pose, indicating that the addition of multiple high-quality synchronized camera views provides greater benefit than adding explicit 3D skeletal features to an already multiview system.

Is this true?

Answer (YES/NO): YES